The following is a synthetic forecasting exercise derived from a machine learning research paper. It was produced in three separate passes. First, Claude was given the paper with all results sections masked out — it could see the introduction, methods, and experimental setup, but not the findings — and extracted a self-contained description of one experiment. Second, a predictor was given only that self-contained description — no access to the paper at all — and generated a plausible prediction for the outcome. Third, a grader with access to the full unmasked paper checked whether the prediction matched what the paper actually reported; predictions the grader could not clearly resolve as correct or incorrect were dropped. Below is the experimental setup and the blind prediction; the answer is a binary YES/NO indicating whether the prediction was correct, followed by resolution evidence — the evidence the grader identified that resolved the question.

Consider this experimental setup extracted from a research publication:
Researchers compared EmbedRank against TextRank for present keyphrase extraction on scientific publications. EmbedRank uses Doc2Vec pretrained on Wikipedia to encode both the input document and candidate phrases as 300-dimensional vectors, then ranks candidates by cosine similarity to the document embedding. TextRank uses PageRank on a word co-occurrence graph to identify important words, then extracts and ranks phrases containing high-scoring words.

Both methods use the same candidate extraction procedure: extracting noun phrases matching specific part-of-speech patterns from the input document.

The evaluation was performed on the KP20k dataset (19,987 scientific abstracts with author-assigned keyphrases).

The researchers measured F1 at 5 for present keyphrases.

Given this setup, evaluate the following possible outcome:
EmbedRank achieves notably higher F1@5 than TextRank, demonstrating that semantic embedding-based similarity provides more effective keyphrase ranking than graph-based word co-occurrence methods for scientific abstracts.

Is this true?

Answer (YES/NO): NO